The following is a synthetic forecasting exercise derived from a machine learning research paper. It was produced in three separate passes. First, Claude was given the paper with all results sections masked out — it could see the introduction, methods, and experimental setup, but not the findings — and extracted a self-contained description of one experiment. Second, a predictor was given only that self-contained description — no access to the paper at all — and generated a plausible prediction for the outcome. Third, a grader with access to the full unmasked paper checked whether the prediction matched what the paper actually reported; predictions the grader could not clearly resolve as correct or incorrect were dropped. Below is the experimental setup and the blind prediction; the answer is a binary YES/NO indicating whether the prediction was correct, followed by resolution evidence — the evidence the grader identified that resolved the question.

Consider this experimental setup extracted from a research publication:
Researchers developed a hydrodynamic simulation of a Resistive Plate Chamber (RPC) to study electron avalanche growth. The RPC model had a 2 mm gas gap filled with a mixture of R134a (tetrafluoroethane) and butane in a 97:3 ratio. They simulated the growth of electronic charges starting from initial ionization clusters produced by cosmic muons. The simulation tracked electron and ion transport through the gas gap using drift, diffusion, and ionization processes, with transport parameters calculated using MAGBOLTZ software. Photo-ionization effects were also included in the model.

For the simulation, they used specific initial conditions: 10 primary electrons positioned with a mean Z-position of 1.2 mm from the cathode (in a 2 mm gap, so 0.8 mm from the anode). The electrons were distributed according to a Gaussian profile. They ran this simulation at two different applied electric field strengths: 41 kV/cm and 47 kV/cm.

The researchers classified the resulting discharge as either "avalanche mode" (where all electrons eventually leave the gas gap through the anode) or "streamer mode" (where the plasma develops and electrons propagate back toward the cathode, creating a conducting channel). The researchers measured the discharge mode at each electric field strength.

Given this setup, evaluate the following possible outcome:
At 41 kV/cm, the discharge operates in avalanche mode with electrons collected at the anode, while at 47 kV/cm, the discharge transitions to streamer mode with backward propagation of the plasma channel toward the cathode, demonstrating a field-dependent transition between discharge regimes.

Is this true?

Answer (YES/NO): YES